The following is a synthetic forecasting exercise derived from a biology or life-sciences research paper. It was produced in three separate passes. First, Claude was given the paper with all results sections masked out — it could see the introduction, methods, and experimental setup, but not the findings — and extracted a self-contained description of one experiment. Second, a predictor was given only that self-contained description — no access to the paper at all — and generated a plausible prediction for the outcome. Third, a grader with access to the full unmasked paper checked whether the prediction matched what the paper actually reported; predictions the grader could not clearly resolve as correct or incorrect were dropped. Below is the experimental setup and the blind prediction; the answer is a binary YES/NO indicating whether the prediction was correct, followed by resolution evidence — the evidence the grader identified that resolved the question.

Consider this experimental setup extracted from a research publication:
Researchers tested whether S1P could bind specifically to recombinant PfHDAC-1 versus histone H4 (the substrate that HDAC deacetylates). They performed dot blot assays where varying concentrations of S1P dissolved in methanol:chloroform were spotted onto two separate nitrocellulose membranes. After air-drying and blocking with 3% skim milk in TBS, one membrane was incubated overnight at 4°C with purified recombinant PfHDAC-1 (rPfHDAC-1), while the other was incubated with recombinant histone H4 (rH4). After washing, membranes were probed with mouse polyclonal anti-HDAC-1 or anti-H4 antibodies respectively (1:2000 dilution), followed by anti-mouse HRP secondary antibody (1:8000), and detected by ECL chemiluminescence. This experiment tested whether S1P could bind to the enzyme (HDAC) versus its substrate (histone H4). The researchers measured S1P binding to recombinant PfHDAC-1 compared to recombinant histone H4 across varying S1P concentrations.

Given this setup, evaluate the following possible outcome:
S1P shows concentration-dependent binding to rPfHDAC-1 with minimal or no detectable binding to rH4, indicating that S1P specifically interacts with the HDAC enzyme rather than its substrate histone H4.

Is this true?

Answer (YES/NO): YES